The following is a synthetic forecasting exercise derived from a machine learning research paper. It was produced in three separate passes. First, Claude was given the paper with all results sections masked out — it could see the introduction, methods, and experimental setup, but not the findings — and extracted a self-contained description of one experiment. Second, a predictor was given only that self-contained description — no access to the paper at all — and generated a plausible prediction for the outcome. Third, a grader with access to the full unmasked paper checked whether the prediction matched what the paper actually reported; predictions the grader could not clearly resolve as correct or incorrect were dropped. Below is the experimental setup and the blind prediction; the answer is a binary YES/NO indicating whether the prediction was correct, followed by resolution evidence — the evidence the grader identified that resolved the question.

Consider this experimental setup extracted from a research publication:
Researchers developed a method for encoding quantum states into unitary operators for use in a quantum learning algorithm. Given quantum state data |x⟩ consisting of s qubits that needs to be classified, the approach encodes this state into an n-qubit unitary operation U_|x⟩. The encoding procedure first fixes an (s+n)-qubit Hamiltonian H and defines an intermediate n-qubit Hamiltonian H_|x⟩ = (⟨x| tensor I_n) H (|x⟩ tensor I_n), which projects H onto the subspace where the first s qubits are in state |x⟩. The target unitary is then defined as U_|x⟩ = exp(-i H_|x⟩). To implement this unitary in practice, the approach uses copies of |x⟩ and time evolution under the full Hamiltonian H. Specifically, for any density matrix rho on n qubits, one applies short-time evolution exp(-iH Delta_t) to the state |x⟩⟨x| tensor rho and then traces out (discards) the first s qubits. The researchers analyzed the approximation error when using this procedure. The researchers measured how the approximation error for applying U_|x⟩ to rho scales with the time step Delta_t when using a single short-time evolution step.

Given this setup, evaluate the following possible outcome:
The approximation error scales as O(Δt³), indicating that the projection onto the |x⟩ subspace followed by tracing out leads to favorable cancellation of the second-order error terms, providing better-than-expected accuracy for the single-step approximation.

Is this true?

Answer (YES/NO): NO